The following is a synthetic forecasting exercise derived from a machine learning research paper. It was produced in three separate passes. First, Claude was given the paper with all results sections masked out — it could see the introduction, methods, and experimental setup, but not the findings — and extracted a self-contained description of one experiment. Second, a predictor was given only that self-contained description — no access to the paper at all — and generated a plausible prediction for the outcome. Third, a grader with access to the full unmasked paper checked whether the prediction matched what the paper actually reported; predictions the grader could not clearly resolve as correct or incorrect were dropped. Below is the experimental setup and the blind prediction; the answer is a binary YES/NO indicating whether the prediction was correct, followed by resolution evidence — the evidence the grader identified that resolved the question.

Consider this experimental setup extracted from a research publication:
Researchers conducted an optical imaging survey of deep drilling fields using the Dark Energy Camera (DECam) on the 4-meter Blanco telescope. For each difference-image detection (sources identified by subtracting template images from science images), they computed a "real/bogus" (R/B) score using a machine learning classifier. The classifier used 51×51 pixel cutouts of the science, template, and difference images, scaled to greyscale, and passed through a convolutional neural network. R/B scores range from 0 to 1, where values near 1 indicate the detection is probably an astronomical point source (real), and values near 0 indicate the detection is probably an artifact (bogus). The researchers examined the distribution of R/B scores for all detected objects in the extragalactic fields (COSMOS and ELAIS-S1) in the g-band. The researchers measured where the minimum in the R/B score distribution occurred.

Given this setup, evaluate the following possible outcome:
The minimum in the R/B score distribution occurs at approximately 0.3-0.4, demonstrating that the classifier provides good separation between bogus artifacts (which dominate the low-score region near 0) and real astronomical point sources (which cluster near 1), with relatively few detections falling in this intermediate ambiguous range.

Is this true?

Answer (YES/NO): NO